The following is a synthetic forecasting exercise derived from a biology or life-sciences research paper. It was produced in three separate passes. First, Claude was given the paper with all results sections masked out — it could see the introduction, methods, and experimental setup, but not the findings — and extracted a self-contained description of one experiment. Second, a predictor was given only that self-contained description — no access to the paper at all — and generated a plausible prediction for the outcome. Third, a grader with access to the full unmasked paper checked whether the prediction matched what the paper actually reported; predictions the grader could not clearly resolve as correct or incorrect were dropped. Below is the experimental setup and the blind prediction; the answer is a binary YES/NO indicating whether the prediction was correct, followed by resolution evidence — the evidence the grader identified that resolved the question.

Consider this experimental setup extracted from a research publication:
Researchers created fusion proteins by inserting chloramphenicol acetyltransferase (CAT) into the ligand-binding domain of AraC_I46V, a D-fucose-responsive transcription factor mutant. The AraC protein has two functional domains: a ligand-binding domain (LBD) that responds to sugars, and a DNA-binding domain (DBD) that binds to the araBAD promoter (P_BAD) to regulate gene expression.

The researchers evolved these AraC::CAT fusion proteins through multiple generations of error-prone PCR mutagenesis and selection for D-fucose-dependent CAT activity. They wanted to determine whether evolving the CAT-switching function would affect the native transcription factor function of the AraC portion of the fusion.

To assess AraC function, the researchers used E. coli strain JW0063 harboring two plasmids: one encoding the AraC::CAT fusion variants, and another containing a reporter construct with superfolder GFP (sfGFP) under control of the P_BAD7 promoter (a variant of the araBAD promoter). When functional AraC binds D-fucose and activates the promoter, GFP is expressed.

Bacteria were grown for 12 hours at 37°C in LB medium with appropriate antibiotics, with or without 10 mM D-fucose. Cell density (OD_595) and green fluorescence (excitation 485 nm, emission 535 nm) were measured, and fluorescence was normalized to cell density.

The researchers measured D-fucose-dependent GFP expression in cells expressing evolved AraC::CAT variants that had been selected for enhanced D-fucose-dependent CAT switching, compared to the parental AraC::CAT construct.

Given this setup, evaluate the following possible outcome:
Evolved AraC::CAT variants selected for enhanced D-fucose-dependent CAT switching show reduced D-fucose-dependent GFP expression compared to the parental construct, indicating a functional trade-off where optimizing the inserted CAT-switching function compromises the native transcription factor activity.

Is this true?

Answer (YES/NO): NO